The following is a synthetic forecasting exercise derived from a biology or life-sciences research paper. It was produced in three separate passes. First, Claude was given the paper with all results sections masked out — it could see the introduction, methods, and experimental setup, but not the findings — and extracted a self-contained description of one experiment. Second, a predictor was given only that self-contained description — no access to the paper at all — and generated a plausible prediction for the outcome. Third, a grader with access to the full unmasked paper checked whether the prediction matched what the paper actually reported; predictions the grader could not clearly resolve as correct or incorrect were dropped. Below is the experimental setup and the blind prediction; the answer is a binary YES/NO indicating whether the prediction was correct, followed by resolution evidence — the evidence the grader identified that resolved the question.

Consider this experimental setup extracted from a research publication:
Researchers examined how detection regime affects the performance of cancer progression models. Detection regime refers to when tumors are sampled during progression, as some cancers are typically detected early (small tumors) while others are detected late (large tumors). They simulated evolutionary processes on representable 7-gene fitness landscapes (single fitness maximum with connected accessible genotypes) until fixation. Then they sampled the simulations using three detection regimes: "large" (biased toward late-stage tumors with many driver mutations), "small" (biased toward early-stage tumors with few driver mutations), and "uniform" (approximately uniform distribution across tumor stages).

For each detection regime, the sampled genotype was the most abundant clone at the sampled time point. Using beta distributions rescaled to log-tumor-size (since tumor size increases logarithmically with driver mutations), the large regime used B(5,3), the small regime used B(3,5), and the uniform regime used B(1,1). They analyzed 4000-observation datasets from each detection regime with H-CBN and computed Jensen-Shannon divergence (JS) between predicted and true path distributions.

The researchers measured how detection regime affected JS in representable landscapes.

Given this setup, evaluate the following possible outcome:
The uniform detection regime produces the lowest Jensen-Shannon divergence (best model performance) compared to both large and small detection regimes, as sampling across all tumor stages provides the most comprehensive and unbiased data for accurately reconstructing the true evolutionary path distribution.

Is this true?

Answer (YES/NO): YES